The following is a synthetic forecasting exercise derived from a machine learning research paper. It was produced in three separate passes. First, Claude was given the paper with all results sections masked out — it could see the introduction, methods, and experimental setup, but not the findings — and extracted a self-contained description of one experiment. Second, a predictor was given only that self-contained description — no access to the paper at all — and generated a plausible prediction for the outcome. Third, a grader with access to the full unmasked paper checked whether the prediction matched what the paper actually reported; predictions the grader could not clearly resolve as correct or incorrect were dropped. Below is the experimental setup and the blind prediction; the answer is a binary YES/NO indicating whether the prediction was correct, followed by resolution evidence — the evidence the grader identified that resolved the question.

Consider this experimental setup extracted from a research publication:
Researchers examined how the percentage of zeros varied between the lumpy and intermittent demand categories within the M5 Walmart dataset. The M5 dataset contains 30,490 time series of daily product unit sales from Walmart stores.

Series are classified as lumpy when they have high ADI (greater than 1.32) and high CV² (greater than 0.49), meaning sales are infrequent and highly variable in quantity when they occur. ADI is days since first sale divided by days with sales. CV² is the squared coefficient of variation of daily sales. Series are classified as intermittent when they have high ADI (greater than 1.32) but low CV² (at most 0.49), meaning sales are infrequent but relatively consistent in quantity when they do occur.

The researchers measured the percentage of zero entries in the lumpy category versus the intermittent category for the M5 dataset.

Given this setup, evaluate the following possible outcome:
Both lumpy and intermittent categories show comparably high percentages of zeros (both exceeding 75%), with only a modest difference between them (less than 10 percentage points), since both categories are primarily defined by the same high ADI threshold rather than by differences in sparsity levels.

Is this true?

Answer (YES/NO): NO